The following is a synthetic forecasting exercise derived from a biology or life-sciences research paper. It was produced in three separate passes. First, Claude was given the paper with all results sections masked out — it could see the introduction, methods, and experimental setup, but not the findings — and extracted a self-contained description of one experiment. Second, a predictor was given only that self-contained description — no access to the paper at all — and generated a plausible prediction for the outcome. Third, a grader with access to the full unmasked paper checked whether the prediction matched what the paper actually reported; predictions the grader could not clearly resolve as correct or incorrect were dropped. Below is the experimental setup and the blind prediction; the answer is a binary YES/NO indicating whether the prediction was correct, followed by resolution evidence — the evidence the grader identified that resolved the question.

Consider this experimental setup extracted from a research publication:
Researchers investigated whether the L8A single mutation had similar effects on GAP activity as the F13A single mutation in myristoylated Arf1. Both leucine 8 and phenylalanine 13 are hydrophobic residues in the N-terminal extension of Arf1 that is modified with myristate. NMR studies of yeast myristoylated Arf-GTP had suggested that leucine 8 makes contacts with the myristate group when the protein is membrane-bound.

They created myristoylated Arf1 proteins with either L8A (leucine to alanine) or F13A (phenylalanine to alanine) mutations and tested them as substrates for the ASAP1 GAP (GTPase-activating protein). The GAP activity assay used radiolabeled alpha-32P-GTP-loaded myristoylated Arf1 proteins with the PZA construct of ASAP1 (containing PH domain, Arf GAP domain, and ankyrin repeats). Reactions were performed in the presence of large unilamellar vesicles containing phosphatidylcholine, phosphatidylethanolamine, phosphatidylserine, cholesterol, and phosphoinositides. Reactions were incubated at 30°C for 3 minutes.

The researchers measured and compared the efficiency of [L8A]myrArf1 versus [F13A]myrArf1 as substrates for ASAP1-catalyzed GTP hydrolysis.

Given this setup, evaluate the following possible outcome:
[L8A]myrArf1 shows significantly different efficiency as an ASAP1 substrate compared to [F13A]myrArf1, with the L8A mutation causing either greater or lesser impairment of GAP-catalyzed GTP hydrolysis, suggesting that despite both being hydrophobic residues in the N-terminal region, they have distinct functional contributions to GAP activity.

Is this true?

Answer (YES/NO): YES